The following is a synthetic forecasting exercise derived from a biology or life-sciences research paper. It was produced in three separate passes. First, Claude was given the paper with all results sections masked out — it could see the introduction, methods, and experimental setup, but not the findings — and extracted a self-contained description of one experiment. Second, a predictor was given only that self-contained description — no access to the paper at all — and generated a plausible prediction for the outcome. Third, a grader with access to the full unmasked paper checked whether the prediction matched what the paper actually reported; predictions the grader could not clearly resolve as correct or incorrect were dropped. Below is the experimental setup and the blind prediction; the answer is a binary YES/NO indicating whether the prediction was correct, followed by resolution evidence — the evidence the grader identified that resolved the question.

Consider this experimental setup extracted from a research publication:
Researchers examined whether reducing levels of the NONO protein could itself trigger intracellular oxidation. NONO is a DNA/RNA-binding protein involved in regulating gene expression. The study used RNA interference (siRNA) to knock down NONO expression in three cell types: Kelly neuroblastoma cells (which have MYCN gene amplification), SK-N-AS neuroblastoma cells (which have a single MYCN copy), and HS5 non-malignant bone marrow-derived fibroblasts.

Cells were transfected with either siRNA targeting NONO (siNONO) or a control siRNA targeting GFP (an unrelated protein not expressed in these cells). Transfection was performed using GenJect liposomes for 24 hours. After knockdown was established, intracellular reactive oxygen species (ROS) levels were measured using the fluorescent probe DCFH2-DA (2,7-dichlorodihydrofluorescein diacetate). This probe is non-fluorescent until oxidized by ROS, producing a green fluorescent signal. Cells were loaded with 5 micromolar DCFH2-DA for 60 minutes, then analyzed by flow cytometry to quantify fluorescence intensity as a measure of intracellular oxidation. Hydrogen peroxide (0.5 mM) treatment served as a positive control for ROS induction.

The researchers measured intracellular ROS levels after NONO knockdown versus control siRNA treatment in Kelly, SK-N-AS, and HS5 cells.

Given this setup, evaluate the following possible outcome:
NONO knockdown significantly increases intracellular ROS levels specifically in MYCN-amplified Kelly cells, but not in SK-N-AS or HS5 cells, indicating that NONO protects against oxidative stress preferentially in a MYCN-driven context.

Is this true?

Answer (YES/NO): NO